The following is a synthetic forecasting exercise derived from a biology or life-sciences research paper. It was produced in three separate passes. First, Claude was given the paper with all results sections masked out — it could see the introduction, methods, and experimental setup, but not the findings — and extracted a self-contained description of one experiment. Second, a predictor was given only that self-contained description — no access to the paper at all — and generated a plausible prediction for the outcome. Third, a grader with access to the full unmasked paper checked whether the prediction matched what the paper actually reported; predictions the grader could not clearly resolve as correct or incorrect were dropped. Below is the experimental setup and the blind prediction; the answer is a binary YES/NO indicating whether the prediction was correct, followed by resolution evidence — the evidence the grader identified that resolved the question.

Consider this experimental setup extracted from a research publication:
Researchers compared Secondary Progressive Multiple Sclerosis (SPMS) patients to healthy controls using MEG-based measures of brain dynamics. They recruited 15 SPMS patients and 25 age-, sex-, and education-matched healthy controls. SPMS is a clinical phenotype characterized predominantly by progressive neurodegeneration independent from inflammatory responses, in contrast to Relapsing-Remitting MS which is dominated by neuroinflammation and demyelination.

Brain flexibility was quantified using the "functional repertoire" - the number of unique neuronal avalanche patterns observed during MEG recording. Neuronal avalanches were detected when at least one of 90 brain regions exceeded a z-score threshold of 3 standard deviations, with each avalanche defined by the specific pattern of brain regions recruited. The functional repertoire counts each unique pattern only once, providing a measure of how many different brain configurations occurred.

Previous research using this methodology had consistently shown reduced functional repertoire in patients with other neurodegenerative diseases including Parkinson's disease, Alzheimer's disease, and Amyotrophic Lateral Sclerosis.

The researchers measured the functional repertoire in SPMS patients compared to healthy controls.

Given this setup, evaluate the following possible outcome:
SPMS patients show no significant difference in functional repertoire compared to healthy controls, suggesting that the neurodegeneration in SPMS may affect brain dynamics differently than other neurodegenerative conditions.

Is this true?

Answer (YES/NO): YES